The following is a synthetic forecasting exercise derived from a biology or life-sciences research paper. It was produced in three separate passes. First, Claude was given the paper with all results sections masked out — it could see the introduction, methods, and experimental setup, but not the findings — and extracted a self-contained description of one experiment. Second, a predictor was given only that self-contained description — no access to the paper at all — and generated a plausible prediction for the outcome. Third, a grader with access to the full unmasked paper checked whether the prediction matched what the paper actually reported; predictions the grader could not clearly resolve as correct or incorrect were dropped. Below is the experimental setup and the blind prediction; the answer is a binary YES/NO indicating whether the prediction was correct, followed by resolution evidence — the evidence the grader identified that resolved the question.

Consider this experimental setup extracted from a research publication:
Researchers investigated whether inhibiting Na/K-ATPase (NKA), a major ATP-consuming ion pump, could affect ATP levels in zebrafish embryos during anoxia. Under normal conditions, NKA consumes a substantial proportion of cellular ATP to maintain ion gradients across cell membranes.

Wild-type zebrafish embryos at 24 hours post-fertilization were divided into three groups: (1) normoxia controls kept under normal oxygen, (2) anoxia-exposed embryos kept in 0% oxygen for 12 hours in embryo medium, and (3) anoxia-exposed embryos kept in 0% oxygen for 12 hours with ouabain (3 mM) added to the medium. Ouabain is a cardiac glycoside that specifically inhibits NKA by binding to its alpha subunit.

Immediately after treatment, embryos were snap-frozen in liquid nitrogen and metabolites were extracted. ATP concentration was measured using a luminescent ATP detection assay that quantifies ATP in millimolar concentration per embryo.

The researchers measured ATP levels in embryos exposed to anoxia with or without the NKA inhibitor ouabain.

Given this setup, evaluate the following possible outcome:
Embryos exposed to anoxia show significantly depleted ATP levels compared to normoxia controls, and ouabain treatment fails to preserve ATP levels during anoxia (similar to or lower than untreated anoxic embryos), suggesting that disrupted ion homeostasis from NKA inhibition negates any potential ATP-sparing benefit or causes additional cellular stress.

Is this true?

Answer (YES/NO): NO